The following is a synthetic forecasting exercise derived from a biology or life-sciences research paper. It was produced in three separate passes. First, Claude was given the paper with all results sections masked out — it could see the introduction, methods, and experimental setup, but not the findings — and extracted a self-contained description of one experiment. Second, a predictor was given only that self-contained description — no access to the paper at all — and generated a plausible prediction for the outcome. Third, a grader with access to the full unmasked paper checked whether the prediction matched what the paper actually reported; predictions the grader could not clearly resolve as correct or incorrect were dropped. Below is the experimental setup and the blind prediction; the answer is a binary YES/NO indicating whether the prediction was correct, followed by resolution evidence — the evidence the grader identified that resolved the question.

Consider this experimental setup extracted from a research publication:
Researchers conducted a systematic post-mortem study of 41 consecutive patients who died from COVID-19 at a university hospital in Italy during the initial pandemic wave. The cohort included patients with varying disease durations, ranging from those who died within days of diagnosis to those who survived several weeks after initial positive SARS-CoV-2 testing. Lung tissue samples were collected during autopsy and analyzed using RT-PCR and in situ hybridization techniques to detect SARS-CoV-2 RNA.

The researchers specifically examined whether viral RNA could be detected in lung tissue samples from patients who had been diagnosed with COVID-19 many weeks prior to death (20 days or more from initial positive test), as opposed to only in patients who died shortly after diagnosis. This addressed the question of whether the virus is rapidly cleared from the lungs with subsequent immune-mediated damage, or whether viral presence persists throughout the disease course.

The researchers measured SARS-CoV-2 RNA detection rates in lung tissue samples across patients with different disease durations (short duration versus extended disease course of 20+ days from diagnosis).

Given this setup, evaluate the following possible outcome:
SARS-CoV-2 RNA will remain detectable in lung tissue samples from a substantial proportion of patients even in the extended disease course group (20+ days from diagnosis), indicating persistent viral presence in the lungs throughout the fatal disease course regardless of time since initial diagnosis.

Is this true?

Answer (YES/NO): YES